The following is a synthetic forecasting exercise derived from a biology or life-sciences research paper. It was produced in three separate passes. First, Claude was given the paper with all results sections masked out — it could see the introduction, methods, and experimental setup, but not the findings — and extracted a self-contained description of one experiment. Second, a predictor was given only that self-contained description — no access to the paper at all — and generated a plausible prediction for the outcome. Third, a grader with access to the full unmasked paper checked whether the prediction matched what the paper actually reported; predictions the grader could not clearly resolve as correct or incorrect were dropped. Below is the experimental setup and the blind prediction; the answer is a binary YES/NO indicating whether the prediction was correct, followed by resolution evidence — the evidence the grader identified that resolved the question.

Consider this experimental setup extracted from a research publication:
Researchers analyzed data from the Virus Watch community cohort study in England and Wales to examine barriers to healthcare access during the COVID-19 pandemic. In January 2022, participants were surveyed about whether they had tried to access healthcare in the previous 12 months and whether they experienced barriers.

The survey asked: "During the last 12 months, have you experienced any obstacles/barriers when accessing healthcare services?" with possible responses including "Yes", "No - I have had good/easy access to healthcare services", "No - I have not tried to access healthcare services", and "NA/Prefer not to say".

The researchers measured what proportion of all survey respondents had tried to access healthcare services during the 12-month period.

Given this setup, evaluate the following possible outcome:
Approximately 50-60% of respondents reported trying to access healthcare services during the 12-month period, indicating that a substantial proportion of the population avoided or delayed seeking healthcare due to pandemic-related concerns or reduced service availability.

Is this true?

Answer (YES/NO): NO